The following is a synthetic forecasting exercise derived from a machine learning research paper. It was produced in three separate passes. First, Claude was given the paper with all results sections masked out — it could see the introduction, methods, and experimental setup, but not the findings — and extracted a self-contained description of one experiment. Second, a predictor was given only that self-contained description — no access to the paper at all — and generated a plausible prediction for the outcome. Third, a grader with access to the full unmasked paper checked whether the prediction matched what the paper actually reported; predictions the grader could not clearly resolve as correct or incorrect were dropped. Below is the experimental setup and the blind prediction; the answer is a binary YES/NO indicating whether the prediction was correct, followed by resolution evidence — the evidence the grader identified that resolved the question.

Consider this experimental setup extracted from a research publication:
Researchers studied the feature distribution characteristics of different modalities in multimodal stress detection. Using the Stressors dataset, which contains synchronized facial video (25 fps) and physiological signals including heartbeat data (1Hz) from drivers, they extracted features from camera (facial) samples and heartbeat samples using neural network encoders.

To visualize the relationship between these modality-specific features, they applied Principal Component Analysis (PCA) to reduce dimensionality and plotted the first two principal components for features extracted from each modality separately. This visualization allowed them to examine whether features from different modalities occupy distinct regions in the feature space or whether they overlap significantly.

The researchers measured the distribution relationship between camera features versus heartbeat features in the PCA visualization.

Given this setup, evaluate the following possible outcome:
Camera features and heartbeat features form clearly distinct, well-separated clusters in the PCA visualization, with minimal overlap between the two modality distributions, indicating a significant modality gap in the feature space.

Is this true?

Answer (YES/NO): YES